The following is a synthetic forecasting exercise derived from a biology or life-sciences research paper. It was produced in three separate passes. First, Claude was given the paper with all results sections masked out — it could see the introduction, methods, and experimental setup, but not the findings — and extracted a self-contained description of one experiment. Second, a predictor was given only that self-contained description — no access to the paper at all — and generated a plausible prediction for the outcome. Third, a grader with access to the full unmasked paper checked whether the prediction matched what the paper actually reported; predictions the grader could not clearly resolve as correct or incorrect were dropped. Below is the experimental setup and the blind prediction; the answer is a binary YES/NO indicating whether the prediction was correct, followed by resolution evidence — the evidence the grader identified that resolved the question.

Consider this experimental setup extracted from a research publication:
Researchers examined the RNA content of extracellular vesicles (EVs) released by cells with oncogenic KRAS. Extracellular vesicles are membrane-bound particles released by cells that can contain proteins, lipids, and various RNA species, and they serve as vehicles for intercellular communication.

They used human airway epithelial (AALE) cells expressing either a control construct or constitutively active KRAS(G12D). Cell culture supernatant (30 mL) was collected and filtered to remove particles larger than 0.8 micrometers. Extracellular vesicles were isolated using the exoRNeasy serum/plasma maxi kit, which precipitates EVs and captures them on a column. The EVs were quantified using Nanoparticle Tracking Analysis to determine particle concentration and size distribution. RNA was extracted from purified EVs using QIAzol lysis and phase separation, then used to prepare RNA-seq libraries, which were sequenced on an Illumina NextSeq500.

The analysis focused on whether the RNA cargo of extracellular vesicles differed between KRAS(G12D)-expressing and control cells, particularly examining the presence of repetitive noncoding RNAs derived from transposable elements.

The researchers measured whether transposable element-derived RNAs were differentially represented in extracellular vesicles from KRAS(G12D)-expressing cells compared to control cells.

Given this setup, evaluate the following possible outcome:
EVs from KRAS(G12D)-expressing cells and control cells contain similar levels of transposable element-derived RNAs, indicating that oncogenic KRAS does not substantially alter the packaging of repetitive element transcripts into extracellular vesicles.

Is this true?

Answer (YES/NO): NO